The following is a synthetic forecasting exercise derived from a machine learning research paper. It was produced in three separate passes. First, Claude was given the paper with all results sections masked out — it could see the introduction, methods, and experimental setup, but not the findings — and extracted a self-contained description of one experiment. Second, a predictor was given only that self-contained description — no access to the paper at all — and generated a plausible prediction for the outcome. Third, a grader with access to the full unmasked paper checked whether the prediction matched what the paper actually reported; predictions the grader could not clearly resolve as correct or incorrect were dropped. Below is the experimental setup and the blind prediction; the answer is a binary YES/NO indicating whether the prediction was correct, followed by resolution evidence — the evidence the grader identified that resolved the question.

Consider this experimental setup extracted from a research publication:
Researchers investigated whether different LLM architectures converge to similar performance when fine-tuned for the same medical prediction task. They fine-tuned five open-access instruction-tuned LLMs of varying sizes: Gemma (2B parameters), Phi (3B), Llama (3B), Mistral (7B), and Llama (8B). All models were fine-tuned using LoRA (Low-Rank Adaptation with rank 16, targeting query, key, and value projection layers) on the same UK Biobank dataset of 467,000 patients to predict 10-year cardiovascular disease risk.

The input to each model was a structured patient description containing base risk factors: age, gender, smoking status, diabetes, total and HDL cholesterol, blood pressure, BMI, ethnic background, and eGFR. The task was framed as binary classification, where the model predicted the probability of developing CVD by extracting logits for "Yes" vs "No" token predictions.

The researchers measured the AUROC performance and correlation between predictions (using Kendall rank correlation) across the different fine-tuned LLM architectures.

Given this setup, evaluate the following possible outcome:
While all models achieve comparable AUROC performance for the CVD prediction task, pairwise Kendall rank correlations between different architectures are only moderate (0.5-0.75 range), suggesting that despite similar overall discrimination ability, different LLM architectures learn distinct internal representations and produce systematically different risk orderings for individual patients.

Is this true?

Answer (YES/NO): NO